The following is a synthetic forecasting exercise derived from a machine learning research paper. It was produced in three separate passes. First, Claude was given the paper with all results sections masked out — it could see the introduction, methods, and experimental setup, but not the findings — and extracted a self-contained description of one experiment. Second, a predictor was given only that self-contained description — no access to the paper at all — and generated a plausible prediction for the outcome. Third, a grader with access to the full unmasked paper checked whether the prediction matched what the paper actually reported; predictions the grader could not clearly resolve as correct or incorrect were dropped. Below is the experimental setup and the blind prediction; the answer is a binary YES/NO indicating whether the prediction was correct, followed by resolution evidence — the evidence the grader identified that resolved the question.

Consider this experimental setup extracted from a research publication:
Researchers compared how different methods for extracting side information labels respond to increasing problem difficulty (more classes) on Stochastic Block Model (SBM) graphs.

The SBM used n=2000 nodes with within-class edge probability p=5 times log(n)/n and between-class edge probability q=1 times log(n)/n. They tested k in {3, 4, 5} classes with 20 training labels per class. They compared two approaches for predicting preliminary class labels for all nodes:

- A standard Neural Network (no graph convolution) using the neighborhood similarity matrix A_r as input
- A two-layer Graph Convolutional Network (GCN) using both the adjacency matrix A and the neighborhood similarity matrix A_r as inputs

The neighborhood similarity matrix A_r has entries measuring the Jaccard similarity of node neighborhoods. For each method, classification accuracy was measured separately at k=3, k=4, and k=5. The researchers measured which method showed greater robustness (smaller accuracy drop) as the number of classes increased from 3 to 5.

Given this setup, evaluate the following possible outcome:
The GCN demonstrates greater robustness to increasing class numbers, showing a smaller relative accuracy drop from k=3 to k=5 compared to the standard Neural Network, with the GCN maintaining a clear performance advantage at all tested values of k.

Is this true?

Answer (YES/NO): YES